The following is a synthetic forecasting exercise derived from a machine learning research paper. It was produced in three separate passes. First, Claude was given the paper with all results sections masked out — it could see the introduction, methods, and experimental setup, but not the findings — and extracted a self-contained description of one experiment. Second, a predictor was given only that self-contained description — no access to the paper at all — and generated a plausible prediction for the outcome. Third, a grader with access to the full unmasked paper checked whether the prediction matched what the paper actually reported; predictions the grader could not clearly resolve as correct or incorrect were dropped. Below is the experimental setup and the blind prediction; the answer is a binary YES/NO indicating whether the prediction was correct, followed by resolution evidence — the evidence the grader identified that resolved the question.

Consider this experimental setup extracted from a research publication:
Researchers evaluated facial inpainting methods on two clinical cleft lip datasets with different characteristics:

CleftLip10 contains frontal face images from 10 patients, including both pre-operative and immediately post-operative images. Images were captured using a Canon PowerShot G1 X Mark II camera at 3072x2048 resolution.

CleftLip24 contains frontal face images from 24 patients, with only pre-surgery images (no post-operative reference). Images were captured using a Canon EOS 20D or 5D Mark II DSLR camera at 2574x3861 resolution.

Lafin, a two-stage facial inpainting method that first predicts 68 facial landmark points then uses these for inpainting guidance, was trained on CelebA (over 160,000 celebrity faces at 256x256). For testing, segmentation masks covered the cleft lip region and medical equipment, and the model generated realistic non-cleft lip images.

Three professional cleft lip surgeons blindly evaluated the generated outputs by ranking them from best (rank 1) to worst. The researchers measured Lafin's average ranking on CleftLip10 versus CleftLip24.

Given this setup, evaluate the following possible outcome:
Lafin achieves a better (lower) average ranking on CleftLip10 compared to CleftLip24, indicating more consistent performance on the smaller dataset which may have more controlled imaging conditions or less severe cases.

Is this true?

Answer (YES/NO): YES